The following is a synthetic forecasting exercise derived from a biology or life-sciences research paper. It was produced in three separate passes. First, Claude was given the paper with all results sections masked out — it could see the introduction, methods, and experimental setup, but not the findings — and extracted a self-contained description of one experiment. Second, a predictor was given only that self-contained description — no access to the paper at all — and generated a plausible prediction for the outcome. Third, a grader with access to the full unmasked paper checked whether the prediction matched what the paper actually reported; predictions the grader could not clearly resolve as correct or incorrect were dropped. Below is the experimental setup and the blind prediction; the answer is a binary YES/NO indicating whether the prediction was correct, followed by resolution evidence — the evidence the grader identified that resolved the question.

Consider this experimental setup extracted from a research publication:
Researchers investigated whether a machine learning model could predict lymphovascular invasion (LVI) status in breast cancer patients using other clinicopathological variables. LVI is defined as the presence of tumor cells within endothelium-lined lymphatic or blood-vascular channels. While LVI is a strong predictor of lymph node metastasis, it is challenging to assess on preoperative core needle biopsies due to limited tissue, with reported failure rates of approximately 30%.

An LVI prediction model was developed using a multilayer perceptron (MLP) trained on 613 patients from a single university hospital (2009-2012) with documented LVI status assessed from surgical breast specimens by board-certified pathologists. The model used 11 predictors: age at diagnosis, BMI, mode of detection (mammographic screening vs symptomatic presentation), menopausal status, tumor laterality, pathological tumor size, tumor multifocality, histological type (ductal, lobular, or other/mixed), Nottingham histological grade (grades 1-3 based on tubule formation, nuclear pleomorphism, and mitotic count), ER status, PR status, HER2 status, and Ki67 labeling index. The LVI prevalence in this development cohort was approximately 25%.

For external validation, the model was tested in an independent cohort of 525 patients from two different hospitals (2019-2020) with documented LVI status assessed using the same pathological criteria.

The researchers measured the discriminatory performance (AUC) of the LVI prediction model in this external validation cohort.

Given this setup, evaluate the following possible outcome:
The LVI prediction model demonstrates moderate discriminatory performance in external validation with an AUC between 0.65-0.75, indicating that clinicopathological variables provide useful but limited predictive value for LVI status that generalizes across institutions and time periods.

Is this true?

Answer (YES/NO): YES